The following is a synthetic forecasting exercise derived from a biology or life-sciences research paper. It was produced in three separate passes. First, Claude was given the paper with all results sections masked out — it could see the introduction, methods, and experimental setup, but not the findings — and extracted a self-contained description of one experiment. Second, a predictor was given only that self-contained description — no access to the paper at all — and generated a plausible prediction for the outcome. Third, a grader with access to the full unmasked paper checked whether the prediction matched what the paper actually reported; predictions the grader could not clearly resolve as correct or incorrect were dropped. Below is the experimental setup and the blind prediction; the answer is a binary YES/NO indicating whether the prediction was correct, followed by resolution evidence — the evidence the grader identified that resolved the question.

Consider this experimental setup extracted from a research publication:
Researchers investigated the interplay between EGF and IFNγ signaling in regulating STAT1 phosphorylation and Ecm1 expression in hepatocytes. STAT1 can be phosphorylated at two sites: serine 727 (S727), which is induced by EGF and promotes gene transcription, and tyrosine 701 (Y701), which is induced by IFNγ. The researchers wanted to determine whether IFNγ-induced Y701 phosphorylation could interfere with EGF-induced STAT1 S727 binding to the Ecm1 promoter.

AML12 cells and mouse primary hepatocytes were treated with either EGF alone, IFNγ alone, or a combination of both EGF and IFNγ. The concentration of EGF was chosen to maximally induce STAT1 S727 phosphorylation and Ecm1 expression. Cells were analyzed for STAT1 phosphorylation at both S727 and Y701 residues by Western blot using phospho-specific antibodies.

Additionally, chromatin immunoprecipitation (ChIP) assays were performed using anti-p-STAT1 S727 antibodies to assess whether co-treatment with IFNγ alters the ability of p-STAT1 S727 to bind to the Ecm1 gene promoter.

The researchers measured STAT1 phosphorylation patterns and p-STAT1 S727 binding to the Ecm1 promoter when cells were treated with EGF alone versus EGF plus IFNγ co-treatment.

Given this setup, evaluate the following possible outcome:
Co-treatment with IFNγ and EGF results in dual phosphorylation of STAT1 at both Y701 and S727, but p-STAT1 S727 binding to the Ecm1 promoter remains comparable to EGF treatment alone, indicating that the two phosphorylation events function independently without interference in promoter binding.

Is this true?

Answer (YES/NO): NO